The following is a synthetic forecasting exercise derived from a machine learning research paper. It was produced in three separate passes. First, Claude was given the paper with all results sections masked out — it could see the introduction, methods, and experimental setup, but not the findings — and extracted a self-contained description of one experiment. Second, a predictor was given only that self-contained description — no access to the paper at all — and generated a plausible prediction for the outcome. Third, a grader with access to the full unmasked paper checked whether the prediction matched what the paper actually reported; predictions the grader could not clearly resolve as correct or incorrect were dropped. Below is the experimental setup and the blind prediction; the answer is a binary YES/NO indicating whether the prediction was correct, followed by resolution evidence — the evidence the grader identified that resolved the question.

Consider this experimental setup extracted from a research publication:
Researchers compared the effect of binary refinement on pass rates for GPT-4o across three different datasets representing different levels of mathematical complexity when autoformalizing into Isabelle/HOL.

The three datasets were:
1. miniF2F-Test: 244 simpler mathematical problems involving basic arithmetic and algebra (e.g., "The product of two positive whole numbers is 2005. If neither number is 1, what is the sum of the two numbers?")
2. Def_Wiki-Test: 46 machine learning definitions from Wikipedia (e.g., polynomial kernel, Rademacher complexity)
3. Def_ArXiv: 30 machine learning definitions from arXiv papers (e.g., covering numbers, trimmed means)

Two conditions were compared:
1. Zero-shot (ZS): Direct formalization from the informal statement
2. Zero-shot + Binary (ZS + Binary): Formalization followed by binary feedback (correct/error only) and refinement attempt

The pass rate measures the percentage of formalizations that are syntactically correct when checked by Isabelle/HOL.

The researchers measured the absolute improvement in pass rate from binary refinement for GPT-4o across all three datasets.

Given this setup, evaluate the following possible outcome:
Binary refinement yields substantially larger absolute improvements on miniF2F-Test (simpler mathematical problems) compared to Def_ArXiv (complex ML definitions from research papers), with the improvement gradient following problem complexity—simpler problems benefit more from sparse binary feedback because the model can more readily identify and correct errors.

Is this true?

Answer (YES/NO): NO